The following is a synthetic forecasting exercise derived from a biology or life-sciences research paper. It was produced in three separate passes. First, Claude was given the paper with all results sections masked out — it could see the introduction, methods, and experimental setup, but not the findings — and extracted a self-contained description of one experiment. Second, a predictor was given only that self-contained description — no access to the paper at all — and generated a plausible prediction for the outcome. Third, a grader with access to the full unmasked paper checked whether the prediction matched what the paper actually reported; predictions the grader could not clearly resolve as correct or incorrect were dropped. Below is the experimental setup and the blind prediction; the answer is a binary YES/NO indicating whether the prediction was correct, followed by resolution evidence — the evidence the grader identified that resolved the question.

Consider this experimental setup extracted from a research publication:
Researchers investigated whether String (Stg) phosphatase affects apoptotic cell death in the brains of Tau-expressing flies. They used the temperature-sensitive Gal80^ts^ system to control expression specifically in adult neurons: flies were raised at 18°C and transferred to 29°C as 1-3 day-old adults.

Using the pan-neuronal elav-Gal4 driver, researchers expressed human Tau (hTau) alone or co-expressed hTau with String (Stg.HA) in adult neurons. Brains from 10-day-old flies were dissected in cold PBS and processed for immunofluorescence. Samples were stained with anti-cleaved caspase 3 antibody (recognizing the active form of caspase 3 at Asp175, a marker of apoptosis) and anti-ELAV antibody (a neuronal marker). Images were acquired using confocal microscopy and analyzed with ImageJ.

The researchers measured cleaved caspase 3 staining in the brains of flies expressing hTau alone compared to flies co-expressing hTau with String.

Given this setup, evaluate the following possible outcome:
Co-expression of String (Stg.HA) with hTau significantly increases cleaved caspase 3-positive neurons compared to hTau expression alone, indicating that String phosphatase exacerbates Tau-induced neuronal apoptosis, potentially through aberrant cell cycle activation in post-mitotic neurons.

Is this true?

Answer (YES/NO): NO